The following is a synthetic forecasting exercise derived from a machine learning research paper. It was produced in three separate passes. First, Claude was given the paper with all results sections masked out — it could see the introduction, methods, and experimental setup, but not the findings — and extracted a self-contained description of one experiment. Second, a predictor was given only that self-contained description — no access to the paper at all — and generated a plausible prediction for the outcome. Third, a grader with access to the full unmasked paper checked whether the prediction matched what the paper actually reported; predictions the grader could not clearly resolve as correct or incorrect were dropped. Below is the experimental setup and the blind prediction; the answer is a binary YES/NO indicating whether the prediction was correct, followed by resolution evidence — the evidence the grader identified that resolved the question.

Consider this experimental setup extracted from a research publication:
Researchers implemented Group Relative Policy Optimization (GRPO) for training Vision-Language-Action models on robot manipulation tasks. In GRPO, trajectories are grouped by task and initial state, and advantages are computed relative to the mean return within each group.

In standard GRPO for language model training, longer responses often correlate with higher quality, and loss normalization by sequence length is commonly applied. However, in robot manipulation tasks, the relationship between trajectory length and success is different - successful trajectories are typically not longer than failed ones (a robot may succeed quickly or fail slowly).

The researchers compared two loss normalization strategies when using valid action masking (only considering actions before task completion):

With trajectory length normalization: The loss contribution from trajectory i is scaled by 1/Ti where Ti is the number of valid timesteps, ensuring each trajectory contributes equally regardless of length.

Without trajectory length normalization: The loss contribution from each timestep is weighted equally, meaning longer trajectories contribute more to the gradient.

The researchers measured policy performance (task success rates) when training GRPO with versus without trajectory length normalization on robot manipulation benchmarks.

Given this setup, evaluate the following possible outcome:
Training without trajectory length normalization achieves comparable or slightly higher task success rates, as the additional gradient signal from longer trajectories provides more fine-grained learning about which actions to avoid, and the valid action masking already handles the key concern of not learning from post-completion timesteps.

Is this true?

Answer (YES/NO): NO